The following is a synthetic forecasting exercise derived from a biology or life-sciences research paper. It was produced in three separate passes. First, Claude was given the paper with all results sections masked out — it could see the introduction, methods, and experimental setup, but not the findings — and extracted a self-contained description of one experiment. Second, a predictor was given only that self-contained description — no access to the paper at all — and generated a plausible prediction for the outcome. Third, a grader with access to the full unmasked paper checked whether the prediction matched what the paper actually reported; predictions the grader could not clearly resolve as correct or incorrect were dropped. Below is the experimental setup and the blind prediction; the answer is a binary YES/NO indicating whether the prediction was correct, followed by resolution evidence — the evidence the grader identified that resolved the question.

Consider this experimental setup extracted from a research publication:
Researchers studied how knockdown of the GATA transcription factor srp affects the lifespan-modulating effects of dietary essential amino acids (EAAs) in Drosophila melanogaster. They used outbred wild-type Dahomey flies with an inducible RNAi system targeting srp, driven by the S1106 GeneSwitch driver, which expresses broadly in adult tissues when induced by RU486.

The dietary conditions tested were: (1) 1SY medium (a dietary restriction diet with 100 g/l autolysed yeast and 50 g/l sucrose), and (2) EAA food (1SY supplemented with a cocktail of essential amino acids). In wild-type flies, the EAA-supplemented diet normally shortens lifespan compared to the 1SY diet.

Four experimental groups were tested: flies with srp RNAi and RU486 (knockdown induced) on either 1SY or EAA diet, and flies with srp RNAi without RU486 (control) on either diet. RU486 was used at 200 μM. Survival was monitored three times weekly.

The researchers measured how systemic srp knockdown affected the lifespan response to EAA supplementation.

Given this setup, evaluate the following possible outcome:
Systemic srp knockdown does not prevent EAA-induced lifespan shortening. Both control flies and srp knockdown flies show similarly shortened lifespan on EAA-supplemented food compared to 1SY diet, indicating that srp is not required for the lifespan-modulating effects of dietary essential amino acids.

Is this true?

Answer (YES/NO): NO